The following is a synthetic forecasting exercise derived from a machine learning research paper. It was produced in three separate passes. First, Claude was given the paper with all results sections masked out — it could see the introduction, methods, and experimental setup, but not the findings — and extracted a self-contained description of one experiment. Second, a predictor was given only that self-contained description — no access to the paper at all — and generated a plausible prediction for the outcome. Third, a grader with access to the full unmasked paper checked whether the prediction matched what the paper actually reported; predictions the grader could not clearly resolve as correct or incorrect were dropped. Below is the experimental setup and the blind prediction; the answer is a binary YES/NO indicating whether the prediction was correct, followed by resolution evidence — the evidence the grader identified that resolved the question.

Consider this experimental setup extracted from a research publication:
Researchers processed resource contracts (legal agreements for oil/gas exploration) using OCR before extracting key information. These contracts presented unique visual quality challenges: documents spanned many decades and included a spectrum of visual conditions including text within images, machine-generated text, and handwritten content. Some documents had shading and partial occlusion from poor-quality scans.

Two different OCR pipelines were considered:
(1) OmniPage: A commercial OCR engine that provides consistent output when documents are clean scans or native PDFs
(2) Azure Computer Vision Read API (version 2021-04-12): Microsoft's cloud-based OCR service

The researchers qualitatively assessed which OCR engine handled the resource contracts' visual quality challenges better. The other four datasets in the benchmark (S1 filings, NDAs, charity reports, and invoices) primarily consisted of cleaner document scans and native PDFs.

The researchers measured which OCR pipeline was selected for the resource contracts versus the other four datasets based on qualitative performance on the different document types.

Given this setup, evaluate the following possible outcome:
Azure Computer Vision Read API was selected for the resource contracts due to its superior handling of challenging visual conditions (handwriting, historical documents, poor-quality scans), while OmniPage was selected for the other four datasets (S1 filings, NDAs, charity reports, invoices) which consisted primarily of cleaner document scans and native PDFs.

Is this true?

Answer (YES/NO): YES